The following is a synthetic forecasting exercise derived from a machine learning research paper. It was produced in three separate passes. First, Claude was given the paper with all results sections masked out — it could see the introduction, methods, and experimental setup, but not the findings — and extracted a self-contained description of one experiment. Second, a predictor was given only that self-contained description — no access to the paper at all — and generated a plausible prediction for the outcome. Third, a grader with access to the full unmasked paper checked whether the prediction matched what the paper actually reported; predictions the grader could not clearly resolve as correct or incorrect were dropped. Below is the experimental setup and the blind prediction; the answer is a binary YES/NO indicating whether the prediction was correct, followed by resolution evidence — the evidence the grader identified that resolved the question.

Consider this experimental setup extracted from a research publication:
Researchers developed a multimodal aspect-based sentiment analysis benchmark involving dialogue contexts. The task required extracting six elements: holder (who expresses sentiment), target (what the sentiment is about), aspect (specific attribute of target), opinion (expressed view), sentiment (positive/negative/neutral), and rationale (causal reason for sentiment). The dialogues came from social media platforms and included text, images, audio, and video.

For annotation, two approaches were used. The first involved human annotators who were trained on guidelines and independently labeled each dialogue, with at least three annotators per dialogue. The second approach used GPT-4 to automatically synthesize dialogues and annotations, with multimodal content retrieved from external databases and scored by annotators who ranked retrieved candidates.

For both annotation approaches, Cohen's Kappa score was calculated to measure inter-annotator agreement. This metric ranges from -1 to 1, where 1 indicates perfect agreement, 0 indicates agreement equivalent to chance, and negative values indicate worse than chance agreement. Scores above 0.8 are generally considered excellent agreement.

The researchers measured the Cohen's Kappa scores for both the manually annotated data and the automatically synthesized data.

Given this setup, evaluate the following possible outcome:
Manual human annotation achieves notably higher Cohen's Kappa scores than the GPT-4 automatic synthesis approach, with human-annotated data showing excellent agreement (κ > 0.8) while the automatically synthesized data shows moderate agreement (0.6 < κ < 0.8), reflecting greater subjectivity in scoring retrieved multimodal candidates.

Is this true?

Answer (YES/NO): NO